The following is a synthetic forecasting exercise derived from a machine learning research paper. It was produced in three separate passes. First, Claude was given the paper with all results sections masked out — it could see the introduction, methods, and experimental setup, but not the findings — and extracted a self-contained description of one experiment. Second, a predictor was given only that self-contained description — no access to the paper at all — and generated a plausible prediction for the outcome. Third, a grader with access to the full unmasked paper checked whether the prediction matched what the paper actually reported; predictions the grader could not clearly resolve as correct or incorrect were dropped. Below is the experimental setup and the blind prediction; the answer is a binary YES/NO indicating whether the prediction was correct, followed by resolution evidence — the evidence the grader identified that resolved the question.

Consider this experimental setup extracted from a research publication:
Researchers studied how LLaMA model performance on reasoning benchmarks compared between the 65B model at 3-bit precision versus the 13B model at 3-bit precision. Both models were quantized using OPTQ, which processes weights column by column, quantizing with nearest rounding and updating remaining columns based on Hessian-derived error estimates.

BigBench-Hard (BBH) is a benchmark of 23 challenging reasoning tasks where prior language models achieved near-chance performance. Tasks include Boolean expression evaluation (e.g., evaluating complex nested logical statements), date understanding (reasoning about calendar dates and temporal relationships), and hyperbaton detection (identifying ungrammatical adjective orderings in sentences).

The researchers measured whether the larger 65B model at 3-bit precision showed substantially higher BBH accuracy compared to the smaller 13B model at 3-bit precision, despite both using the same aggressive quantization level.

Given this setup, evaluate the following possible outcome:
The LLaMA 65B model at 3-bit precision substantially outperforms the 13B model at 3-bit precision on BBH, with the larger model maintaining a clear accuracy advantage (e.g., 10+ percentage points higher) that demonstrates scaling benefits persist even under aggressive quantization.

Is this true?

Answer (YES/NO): NO